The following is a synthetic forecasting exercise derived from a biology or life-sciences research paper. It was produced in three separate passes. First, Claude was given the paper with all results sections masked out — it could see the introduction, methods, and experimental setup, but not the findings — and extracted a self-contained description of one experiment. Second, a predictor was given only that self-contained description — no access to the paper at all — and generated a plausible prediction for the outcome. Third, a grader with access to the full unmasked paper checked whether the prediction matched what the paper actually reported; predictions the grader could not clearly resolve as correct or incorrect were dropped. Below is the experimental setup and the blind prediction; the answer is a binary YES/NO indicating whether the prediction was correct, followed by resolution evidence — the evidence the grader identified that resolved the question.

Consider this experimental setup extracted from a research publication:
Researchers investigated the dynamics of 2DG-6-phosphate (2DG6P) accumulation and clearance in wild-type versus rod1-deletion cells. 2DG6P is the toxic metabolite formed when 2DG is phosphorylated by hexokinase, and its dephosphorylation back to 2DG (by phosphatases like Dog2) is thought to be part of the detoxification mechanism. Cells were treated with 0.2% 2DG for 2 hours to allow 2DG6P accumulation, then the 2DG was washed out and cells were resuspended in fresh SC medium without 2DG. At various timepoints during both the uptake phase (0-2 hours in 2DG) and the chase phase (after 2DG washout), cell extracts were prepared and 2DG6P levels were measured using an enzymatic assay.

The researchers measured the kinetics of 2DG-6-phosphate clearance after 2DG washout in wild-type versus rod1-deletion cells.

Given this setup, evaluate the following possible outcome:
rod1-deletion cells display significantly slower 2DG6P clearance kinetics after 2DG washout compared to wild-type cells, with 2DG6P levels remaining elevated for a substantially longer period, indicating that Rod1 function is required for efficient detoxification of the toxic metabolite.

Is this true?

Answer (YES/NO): NO